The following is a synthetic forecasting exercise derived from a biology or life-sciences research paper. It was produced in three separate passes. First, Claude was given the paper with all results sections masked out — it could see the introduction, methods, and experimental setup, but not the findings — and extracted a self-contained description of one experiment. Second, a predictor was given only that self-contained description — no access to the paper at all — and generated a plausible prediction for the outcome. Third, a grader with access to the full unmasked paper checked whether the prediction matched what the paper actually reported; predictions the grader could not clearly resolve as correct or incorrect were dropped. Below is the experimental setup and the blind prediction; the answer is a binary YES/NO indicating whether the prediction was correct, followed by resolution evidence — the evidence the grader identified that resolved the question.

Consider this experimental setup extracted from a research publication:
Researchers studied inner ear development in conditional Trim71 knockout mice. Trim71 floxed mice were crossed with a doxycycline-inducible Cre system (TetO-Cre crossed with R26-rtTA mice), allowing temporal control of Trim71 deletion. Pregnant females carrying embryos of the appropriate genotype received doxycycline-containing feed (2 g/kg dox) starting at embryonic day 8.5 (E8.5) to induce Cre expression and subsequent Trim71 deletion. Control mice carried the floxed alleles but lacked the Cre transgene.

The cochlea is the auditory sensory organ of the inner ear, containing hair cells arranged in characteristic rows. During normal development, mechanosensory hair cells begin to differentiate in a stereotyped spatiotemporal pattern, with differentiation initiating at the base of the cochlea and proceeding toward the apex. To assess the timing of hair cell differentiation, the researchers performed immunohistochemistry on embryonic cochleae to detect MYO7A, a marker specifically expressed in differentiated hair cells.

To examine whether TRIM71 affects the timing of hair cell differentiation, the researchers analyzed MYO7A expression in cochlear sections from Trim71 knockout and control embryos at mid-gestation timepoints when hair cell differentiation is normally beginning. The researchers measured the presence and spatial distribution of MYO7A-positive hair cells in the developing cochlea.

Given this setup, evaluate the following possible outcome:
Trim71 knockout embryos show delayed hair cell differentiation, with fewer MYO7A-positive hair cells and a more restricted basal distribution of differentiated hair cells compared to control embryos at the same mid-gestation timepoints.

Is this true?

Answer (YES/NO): NO